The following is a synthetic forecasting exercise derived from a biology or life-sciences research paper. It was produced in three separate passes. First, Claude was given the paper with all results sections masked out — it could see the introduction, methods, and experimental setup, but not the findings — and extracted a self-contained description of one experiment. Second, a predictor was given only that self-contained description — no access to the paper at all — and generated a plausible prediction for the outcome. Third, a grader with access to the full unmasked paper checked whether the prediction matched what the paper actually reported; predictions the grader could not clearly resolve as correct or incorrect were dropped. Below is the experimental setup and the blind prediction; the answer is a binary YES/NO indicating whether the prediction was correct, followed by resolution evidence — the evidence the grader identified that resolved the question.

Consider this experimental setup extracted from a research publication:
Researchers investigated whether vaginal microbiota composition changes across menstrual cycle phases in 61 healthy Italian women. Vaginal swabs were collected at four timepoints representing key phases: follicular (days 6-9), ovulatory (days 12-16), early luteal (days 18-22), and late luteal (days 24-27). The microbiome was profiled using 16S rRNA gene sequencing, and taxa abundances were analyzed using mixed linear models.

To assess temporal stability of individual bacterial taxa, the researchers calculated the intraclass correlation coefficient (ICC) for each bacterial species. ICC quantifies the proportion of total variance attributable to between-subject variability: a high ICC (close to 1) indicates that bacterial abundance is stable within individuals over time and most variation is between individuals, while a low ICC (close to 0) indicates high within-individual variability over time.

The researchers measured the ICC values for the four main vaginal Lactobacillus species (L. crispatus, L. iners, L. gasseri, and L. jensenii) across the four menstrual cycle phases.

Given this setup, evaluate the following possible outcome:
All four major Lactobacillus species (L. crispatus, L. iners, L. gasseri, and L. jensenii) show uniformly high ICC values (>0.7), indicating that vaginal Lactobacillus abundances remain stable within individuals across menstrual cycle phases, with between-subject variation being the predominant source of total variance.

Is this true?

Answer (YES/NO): NO